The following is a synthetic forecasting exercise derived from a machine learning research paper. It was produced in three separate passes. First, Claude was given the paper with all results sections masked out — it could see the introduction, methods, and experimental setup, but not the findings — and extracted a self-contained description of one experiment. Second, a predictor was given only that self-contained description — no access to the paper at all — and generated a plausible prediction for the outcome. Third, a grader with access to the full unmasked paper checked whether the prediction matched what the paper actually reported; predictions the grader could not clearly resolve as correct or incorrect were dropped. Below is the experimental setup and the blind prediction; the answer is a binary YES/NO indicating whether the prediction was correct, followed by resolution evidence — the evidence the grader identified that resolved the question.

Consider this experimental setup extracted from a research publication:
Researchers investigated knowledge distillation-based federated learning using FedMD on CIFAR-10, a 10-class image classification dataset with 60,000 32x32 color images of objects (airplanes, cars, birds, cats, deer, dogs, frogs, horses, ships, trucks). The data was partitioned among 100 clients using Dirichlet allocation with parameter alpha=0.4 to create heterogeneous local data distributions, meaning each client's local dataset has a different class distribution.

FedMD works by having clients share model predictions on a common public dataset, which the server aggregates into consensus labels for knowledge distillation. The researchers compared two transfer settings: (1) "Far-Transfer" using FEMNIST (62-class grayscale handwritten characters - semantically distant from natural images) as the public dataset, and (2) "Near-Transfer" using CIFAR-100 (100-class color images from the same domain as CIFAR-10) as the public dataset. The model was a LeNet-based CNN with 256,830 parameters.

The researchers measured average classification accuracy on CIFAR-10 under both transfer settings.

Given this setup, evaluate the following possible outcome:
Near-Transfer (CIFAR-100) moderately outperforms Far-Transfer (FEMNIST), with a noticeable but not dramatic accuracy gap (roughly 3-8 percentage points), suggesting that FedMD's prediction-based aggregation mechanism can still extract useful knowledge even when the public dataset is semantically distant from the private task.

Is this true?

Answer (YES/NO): NO